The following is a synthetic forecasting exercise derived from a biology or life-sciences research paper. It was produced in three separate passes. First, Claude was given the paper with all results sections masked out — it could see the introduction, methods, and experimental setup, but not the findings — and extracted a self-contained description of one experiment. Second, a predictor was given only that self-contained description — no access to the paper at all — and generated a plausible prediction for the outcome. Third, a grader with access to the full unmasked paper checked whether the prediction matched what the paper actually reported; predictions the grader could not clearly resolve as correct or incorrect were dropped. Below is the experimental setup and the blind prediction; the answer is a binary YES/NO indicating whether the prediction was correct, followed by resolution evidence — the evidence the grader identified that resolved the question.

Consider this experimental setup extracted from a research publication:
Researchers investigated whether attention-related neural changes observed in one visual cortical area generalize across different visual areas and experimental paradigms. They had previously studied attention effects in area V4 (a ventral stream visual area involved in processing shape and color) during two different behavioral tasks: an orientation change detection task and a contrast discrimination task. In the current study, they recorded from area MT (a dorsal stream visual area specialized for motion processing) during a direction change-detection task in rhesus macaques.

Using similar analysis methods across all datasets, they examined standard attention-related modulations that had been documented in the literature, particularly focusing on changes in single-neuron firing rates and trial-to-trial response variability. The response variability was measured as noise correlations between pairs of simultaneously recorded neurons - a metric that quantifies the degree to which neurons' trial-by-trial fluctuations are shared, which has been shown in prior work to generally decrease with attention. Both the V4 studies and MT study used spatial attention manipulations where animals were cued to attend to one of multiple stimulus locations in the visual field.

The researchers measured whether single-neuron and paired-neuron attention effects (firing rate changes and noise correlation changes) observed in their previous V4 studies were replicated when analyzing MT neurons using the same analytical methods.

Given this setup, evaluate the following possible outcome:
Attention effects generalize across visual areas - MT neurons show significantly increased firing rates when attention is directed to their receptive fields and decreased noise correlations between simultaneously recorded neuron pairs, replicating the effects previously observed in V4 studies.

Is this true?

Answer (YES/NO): YES